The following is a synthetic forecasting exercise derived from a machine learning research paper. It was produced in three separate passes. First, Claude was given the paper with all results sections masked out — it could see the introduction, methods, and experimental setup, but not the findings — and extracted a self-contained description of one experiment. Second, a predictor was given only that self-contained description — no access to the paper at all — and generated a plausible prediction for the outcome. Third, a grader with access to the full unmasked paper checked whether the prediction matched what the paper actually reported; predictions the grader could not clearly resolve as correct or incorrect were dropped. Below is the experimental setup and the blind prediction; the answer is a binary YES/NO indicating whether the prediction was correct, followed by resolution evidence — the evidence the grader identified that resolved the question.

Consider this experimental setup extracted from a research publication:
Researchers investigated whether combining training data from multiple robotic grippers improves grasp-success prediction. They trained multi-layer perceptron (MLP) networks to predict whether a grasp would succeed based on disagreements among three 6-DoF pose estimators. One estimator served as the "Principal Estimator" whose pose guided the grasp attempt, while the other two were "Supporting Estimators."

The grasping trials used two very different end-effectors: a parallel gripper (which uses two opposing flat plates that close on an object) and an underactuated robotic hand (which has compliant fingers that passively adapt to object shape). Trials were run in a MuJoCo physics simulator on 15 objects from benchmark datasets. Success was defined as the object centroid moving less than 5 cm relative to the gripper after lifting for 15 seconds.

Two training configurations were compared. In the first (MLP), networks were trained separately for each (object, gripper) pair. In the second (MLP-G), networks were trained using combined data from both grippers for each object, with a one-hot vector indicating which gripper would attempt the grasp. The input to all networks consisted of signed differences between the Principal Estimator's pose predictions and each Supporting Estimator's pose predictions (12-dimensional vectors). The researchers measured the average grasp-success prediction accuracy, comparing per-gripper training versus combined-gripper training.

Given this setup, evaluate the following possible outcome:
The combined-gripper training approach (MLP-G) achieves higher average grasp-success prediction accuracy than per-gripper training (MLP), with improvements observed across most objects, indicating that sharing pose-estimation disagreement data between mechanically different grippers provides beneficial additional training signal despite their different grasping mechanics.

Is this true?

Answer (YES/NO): NO